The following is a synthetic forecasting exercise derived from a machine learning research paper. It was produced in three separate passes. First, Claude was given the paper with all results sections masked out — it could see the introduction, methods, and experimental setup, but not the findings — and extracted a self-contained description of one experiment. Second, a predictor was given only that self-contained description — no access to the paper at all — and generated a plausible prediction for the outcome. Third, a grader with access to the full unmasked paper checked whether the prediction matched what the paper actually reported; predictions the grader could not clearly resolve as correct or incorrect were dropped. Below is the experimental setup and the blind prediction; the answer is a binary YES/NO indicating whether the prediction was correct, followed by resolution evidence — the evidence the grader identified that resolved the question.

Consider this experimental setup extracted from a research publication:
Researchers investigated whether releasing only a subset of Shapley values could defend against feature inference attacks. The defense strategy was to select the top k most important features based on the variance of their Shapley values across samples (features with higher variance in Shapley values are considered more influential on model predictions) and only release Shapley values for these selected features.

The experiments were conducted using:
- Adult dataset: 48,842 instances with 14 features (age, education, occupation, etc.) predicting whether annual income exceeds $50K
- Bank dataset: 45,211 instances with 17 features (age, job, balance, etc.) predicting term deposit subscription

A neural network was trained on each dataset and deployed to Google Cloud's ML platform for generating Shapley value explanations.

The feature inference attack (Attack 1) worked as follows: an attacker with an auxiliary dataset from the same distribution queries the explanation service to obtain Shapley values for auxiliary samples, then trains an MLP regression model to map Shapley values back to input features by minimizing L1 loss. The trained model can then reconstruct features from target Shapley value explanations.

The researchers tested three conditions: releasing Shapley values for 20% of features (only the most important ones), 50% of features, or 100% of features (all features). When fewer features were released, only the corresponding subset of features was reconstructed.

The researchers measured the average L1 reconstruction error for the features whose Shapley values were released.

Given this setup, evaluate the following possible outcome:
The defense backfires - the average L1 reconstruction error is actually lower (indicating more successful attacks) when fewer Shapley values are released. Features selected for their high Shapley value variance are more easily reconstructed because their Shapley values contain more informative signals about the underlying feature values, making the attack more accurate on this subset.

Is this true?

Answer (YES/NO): YES